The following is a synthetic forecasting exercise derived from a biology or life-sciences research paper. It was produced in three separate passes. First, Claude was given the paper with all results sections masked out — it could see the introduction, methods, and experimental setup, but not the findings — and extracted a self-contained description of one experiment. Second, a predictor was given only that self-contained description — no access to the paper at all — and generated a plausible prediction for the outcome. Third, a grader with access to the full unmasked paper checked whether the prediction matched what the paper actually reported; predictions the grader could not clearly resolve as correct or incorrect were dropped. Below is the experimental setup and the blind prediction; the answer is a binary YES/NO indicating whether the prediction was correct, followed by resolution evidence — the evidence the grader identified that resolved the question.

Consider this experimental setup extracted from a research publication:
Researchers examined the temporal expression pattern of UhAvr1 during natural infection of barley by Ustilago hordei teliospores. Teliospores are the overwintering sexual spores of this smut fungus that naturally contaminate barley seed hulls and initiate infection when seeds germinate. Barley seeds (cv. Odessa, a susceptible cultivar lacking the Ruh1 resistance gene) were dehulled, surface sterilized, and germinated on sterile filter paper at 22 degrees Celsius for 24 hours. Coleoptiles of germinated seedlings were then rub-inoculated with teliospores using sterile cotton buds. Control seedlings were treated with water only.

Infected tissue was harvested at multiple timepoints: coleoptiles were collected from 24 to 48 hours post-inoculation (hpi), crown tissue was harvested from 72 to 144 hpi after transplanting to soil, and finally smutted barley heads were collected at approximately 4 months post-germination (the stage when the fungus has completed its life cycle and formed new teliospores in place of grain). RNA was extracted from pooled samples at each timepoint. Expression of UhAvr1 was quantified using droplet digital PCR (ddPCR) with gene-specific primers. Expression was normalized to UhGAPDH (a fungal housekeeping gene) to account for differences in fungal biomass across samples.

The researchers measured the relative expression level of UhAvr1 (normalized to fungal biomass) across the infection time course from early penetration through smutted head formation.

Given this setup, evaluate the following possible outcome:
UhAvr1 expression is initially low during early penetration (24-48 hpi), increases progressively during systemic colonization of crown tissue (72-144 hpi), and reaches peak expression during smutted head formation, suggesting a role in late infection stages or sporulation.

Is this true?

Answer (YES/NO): NO